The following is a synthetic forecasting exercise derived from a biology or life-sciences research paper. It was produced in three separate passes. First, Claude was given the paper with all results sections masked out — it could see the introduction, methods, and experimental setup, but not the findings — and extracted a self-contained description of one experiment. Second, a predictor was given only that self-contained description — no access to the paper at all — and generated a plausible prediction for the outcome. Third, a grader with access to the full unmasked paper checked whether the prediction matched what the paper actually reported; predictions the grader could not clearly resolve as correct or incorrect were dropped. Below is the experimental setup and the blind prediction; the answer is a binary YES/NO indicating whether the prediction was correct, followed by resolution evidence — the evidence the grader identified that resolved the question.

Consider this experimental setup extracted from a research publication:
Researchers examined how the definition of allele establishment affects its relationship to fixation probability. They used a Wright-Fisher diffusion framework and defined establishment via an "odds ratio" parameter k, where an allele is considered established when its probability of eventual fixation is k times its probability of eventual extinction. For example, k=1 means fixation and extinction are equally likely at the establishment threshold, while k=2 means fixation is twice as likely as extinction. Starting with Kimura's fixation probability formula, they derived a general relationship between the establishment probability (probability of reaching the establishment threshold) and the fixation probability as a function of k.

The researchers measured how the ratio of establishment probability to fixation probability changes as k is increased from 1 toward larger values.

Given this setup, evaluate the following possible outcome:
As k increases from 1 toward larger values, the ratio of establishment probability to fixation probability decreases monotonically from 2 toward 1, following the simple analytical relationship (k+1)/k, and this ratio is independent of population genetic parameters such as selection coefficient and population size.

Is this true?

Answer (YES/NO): YES